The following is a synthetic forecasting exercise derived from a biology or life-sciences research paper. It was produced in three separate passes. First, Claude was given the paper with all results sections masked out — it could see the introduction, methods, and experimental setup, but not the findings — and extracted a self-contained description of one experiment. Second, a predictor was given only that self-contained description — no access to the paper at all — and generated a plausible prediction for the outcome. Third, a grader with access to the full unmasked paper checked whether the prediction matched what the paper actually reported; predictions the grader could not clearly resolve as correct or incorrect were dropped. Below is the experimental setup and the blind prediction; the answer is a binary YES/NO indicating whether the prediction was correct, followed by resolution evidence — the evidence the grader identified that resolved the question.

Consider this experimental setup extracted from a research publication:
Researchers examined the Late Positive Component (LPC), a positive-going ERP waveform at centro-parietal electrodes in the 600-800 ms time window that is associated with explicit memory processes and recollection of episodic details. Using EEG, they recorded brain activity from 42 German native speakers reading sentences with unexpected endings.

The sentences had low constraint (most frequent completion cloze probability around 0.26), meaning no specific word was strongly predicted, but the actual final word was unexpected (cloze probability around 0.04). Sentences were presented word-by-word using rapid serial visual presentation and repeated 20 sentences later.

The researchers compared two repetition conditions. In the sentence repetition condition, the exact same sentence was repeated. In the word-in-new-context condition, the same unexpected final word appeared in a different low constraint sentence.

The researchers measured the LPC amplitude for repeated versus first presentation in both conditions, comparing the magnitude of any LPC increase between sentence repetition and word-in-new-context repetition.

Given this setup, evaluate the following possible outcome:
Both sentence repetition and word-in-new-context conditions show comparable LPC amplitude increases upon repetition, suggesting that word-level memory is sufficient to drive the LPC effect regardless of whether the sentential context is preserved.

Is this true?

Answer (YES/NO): NO